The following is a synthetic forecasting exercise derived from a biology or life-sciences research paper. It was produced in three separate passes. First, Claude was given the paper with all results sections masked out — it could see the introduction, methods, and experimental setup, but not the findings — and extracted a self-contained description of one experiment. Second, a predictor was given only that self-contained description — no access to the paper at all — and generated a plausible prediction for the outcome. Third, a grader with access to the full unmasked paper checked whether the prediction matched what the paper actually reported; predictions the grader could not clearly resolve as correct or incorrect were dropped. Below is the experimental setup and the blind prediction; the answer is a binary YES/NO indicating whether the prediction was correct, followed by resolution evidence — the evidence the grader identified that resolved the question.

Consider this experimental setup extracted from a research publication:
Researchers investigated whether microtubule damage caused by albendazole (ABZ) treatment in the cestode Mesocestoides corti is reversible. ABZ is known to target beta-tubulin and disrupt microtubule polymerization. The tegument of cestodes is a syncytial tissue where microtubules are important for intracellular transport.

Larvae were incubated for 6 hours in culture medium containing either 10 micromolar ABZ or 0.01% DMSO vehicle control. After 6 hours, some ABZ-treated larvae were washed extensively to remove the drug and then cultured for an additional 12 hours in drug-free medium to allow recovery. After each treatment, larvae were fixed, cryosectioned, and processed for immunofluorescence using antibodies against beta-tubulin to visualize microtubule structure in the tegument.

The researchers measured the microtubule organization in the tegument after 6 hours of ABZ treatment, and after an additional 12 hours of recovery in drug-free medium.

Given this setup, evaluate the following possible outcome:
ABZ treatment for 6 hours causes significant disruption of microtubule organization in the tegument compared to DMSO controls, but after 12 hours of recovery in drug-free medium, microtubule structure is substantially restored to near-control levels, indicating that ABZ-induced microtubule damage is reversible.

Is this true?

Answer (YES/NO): NO